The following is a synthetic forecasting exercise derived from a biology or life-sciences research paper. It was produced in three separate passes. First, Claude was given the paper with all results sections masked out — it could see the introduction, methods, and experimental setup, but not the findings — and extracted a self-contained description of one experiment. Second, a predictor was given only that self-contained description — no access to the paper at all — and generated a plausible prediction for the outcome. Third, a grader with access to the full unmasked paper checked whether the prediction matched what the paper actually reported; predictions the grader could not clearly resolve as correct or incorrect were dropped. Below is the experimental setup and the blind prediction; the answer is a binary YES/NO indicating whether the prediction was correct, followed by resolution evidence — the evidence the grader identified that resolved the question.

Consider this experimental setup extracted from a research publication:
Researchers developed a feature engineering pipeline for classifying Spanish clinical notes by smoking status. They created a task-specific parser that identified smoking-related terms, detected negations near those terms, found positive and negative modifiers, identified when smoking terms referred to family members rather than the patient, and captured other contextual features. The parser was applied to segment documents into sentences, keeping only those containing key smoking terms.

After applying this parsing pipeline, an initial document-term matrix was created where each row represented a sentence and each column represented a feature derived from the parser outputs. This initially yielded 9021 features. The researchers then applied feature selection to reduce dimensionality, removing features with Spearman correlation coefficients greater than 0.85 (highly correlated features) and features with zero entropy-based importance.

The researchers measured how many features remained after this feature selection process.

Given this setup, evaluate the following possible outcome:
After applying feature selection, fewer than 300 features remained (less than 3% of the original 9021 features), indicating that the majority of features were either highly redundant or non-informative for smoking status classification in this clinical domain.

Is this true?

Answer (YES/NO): NO